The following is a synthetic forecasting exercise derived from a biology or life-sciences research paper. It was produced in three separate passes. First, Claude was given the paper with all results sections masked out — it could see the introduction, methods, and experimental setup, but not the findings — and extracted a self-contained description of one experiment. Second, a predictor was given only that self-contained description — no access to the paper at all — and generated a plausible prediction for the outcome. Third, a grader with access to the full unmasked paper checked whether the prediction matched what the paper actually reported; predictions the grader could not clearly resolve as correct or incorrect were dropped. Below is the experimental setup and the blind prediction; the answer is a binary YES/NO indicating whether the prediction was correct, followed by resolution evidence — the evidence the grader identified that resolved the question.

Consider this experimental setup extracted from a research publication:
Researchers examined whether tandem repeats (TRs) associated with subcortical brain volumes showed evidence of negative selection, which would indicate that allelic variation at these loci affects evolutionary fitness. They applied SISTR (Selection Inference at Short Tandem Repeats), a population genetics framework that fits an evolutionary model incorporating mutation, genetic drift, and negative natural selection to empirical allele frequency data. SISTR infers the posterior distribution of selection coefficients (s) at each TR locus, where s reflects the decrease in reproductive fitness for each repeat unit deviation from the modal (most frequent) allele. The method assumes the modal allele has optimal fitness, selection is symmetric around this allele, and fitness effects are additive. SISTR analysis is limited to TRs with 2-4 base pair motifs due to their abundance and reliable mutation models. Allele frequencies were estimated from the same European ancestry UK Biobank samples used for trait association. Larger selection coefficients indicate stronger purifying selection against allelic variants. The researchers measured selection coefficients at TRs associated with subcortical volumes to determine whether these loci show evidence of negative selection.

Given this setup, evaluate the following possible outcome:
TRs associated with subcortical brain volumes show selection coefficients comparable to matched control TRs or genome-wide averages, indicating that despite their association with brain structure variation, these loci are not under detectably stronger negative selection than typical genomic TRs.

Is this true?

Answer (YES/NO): NO